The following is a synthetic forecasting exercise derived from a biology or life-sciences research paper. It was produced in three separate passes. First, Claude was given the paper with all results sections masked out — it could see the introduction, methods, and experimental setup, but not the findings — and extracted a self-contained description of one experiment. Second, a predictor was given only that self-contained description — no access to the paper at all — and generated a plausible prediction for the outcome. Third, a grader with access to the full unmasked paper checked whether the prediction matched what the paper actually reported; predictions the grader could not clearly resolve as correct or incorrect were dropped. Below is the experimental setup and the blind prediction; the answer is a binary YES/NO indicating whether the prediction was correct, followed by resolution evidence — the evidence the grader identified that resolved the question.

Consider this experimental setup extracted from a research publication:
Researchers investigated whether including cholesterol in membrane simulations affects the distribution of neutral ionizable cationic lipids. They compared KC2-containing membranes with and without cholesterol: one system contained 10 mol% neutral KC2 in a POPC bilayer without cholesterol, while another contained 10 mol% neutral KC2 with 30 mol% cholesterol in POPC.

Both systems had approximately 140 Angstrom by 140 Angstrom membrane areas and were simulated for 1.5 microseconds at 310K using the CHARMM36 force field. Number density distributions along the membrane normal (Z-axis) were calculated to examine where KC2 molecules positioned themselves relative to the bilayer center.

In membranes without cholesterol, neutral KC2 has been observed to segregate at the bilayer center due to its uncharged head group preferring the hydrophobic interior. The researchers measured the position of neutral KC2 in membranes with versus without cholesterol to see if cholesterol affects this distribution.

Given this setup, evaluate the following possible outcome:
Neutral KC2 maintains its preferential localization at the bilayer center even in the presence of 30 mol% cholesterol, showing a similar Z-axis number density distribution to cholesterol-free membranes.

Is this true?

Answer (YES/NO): NO